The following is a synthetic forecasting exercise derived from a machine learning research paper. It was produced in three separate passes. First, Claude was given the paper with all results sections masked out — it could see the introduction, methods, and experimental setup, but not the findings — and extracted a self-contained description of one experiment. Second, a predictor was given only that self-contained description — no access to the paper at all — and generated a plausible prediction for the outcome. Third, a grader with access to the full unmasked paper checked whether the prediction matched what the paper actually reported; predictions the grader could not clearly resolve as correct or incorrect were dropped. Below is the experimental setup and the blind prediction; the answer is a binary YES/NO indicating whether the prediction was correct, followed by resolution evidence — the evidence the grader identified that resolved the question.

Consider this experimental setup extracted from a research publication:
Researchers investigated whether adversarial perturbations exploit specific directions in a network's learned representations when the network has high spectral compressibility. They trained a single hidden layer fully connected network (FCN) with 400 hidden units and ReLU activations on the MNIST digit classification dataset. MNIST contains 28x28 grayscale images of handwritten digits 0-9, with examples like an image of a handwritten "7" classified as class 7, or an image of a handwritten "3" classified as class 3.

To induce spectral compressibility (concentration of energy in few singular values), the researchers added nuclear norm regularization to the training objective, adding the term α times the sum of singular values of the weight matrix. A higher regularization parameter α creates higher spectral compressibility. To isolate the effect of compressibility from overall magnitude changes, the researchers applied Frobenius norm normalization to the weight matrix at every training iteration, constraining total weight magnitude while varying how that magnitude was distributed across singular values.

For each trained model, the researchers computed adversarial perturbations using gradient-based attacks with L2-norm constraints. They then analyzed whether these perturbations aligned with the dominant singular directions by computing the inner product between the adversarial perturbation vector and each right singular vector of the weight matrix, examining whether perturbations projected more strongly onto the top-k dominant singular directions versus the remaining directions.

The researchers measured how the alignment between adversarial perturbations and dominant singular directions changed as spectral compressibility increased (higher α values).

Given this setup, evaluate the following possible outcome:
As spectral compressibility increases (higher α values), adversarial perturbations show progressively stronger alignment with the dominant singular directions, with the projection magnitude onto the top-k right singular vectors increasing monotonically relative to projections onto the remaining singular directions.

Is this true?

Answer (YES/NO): YES